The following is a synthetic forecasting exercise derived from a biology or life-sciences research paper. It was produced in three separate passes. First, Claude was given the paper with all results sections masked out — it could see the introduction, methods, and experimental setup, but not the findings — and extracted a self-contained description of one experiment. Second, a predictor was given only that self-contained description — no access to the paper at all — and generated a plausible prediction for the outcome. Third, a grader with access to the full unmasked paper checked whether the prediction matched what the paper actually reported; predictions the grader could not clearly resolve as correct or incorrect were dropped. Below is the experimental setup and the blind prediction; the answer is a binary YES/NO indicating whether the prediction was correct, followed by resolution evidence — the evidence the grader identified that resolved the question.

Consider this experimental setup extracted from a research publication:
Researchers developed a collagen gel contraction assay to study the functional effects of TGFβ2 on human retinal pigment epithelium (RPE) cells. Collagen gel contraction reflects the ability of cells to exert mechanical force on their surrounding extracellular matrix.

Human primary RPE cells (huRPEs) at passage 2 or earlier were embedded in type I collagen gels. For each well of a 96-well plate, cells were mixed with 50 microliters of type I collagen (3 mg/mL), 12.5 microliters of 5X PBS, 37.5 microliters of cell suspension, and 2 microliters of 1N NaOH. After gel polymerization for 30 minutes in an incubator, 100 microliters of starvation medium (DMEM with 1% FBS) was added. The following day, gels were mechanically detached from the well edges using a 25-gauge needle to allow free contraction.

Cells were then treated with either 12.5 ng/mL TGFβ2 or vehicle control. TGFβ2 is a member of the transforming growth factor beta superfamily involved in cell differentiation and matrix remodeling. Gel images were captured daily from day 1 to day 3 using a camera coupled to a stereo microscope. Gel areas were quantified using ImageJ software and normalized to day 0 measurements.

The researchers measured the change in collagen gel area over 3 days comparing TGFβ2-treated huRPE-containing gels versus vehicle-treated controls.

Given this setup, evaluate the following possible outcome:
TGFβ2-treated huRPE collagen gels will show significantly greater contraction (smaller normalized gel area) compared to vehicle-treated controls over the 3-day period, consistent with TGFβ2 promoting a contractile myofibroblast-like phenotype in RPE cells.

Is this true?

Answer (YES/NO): YES